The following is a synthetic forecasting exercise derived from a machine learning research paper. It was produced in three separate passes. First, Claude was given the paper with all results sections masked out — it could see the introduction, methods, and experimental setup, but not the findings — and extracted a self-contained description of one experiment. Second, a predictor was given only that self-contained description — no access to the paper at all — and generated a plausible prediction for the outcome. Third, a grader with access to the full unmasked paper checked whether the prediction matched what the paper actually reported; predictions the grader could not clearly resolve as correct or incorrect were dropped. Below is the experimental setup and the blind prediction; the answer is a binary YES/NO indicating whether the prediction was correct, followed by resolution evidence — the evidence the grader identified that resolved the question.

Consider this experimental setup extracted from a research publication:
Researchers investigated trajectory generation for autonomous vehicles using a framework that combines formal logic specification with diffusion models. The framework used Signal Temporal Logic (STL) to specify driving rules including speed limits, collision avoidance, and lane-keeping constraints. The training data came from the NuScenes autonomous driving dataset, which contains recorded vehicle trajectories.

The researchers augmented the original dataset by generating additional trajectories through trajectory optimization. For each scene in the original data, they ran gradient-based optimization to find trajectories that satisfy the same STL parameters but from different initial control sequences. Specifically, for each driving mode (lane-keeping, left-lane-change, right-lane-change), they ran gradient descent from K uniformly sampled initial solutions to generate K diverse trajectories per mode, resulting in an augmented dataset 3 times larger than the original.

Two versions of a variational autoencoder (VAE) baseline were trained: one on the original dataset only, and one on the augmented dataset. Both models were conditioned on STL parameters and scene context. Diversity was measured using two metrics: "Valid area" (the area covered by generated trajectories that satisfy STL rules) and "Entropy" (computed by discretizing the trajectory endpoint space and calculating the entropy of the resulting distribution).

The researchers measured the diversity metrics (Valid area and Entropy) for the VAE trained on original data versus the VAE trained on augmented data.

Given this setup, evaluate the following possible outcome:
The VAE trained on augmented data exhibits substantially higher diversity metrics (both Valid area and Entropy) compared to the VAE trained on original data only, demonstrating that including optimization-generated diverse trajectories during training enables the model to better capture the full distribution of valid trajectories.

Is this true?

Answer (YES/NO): NO